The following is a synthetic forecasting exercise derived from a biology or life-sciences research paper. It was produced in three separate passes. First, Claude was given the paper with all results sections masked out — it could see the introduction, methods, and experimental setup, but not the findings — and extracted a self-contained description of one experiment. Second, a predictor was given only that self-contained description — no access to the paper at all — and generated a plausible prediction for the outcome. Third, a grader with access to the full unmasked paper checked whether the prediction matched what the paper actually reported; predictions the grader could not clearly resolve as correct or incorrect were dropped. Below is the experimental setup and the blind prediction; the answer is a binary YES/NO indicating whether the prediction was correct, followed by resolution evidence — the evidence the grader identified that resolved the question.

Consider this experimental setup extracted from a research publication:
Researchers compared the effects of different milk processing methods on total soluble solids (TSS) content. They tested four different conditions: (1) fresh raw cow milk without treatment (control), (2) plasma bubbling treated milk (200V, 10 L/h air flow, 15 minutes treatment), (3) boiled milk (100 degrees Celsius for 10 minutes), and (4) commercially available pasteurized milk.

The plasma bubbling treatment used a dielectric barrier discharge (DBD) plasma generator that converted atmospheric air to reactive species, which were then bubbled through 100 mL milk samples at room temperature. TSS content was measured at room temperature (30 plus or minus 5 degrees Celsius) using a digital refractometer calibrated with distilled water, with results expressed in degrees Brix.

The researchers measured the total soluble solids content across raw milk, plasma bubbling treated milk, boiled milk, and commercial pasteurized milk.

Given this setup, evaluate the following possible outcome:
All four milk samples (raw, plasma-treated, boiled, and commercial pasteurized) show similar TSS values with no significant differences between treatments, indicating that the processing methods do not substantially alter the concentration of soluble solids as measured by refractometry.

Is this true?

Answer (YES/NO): NO